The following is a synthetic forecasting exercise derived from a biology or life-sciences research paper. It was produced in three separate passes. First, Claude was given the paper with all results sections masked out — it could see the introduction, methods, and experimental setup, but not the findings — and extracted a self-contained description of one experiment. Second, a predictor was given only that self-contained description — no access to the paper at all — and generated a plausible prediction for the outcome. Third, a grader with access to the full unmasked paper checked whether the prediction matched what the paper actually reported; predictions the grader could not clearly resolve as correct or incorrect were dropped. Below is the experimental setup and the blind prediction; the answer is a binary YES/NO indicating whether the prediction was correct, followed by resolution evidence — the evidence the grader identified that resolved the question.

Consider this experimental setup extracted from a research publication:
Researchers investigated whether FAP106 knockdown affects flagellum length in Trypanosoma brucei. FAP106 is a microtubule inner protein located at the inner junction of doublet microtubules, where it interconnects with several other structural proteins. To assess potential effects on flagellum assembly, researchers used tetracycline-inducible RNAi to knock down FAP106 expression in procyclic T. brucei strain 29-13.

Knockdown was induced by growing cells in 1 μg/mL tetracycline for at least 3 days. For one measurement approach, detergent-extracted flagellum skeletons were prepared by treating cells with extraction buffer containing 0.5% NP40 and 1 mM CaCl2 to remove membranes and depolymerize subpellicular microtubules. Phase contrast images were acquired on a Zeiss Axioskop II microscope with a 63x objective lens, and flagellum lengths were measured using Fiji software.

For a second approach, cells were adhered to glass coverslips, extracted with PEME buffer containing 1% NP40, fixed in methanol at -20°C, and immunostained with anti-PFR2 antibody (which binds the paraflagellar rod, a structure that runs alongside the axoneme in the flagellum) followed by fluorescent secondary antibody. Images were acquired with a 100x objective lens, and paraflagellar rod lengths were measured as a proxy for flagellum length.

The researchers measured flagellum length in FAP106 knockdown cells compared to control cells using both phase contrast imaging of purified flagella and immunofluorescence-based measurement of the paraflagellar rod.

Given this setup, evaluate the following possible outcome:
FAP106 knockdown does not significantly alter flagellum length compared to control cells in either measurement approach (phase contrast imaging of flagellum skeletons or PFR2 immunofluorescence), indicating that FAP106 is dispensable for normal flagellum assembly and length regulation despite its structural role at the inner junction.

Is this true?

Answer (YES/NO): NO